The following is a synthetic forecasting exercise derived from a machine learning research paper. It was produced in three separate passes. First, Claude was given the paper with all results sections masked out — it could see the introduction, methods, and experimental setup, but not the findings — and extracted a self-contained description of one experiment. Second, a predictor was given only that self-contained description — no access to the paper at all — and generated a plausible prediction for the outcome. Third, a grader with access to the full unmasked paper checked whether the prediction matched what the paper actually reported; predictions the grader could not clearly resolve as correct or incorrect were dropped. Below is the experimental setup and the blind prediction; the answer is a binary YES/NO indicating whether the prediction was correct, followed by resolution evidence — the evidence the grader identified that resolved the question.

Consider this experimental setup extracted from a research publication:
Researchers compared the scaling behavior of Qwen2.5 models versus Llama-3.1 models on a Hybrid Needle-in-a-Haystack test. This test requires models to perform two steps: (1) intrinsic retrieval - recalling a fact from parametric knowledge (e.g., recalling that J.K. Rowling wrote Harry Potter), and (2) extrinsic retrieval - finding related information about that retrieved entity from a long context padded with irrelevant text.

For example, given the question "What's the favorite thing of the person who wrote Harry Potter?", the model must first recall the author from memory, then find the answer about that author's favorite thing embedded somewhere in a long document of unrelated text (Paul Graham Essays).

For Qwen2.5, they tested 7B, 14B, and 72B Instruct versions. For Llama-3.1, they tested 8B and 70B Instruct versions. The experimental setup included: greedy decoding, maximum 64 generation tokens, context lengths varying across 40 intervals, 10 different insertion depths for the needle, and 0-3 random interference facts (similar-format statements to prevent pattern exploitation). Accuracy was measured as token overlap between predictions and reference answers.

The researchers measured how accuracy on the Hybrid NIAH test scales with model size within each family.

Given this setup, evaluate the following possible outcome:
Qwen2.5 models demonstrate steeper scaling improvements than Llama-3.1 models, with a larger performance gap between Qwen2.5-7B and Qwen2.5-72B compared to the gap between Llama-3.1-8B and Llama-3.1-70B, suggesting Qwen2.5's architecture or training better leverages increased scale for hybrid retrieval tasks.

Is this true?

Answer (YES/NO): YES